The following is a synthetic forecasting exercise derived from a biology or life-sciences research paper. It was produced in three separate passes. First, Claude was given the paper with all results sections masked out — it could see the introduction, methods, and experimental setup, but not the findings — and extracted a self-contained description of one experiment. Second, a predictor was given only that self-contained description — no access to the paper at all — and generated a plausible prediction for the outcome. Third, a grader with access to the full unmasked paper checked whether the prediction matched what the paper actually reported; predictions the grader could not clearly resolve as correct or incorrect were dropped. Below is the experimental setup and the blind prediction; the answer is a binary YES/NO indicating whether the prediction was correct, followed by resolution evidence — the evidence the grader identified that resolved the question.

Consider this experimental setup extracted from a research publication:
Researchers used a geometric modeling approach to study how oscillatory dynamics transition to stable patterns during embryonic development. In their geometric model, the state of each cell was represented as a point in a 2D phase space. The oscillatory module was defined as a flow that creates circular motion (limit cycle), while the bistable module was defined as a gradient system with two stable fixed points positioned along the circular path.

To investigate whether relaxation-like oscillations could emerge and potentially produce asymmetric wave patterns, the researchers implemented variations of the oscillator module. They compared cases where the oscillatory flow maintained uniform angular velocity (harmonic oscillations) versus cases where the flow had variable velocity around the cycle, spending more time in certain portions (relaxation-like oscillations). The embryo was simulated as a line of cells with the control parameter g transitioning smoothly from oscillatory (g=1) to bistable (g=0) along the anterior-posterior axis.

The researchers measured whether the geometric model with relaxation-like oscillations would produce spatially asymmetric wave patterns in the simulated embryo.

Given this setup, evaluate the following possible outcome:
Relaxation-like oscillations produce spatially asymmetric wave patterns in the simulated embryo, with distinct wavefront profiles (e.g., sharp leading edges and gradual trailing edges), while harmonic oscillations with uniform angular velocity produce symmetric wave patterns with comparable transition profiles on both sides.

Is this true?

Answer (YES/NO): YES